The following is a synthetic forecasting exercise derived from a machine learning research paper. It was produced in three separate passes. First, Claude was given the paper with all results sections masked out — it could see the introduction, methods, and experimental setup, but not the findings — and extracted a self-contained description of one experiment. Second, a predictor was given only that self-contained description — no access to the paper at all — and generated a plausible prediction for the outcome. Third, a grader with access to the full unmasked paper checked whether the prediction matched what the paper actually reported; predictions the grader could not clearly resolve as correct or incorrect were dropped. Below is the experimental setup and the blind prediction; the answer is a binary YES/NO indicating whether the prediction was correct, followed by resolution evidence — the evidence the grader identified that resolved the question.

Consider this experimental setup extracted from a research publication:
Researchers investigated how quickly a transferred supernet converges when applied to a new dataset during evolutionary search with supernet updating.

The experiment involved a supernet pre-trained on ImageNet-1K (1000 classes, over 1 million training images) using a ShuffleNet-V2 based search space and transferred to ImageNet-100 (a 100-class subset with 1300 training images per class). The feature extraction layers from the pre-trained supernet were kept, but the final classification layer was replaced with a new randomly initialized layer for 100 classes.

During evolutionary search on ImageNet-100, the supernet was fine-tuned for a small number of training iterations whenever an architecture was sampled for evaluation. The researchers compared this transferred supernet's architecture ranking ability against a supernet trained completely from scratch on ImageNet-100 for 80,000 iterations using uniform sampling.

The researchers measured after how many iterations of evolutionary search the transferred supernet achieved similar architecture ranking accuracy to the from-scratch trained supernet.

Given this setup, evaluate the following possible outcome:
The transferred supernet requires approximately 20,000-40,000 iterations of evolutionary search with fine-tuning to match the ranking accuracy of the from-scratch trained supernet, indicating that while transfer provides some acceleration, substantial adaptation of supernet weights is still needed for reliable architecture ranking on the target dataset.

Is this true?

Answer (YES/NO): NO